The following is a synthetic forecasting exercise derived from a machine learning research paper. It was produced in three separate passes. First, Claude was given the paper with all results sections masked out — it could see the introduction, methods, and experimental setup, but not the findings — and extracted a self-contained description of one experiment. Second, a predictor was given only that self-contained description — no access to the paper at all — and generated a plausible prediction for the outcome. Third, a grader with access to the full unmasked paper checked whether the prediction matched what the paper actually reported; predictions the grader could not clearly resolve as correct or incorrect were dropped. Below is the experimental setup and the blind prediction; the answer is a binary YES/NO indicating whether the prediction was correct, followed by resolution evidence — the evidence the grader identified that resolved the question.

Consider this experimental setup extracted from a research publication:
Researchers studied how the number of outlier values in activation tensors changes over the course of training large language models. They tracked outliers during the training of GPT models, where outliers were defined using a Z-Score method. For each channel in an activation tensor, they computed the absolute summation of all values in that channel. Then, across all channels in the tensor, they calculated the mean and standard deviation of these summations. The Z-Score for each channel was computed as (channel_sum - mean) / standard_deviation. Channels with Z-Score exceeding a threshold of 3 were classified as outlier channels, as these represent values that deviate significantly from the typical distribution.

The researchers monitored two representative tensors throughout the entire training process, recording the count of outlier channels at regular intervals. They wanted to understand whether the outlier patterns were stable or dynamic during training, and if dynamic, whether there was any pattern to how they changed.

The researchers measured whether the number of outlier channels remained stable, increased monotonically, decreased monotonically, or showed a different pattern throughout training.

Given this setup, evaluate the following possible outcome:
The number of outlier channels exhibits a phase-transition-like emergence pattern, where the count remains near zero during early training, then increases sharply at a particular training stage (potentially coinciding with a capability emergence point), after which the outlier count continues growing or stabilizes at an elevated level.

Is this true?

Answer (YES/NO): NO